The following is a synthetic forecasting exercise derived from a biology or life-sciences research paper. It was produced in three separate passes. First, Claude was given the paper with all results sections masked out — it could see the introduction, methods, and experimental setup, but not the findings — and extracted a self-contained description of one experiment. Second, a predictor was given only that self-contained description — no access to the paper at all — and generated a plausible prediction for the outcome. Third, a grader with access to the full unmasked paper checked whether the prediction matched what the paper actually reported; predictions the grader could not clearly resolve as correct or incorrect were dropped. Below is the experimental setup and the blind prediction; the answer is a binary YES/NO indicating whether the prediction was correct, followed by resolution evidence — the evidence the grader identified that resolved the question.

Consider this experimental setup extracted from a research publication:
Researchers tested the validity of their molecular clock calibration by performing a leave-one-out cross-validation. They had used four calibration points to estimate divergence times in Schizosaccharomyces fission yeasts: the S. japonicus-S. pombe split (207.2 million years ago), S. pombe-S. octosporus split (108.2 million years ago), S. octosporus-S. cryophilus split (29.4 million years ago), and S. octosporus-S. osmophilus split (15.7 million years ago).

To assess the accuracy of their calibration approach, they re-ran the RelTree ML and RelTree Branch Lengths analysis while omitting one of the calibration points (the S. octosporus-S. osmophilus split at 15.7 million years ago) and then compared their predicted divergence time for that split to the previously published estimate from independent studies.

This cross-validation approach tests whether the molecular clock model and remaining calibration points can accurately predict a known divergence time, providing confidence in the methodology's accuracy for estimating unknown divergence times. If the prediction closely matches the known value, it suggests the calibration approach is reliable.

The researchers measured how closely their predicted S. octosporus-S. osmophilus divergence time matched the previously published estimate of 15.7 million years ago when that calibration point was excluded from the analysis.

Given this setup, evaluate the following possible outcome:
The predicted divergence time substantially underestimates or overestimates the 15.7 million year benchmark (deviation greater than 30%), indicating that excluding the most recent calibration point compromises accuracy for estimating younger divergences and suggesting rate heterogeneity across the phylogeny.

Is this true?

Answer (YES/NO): NO